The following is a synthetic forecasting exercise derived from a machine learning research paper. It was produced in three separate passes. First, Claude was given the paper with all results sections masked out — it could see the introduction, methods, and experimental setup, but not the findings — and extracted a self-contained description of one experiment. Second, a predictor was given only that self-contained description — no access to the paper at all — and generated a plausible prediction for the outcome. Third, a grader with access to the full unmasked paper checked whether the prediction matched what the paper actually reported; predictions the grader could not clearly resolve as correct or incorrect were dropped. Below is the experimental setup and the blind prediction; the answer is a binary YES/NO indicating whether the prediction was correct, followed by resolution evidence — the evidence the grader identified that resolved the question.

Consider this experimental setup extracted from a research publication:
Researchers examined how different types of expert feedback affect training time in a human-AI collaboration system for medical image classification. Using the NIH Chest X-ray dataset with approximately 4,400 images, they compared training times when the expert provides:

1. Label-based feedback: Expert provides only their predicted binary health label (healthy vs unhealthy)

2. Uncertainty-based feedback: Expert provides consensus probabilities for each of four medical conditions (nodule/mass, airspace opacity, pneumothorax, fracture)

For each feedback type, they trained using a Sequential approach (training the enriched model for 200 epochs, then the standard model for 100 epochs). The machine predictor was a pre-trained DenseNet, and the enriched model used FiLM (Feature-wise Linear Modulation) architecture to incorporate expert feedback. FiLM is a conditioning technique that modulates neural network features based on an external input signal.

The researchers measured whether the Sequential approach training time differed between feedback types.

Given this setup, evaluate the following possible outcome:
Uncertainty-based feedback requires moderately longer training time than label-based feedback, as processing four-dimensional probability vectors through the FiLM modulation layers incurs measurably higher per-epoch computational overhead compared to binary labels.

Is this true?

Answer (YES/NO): NO